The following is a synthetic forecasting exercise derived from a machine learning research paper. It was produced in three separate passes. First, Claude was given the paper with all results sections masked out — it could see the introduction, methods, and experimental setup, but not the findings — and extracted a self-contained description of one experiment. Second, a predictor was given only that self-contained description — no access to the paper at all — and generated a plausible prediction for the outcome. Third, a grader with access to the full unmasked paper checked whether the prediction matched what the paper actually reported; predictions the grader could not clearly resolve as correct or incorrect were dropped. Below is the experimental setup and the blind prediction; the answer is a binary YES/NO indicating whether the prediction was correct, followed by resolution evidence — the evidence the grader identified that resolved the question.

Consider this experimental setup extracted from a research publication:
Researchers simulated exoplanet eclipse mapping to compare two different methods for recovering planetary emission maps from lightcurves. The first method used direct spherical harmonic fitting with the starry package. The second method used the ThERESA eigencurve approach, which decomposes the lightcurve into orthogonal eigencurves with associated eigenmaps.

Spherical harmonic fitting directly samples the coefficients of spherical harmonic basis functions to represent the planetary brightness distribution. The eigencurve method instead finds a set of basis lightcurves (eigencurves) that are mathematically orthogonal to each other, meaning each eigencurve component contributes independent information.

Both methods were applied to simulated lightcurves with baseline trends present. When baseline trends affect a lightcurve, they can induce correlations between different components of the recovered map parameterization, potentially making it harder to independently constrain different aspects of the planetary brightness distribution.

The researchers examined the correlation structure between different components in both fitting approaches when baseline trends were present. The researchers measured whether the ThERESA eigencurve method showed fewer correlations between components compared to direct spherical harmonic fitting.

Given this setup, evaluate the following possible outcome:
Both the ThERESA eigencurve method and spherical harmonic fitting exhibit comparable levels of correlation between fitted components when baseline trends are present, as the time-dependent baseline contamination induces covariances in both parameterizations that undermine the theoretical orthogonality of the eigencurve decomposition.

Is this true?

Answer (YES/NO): NO